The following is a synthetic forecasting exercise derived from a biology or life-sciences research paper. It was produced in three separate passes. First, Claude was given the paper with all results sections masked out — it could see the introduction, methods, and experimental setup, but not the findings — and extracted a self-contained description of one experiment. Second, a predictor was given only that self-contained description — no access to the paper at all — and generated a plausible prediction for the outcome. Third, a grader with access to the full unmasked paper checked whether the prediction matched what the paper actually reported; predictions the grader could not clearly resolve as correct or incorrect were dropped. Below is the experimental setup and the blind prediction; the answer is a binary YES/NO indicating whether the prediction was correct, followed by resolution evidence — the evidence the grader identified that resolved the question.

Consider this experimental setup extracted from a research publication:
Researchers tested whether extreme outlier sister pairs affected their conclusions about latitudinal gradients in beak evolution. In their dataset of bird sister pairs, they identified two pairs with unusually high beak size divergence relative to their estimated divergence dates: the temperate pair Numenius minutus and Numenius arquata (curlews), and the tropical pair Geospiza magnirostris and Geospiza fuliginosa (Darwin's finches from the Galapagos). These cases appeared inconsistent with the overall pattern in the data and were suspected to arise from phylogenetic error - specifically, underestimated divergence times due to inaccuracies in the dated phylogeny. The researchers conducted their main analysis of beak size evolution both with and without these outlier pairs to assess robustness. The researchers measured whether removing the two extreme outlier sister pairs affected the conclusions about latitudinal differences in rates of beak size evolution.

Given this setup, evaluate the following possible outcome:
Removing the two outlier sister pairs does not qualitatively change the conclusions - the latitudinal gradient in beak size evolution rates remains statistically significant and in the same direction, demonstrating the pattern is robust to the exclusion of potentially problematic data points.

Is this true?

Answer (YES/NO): NO